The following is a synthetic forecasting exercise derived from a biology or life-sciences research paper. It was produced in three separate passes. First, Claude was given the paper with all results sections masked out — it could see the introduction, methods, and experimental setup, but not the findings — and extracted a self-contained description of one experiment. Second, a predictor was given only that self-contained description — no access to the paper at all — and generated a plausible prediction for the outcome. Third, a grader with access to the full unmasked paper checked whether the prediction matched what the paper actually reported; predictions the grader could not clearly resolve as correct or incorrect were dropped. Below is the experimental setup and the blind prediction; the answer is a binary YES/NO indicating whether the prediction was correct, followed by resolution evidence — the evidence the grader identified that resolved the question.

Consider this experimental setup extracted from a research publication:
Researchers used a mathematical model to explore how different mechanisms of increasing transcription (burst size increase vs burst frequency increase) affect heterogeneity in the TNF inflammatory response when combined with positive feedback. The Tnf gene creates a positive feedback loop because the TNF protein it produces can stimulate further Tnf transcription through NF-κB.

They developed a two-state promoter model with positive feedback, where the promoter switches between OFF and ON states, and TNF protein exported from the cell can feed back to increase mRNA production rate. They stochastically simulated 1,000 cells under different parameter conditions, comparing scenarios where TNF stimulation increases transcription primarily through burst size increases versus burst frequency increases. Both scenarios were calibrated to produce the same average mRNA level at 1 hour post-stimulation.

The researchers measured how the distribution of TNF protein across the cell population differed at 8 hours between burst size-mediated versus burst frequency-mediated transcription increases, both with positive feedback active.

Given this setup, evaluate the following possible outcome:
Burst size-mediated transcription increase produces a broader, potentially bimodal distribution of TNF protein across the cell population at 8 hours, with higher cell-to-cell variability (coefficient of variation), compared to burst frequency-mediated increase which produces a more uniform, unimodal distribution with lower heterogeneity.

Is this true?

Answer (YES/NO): NO